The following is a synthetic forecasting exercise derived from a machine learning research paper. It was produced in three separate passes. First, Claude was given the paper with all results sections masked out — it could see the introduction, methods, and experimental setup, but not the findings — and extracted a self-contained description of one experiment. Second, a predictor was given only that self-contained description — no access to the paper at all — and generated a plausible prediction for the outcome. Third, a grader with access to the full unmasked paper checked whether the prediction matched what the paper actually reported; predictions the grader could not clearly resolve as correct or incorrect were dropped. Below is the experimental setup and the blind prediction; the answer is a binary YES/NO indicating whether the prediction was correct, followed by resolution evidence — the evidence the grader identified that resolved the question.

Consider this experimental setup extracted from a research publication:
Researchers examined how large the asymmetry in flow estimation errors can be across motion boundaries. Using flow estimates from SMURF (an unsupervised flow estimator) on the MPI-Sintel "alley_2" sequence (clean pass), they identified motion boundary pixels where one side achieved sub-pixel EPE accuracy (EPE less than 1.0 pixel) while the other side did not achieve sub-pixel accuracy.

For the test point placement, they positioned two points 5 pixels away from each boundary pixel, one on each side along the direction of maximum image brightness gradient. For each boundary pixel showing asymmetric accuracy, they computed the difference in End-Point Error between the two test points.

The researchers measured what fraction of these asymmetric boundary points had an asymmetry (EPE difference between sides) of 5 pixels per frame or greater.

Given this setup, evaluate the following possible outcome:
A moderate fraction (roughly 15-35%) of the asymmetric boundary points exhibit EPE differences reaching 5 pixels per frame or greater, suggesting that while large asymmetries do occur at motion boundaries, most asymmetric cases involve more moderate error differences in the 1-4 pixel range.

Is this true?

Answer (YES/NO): NO